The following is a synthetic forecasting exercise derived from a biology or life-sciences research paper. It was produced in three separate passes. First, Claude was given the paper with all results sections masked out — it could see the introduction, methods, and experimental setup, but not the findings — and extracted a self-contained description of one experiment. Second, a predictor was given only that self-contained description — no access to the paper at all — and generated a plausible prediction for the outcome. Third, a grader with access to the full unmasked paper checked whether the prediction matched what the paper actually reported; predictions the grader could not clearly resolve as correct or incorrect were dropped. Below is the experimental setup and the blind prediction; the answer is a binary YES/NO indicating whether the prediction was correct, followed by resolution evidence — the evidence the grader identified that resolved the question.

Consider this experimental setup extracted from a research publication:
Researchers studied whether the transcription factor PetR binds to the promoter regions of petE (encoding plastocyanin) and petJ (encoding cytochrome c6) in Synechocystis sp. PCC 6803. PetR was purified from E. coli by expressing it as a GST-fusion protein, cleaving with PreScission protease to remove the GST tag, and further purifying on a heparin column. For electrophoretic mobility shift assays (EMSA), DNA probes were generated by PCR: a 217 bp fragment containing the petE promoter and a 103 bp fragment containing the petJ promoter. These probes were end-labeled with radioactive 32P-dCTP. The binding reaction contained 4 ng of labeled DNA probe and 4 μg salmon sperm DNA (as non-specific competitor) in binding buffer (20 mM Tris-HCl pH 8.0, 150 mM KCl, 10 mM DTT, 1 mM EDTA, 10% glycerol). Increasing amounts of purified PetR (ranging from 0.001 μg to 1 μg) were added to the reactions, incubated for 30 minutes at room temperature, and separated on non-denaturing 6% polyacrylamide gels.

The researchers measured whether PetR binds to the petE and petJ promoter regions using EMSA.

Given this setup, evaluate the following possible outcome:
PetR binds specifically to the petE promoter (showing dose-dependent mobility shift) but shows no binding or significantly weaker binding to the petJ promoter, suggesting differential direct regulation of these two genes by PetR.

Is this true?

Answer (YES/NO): NO